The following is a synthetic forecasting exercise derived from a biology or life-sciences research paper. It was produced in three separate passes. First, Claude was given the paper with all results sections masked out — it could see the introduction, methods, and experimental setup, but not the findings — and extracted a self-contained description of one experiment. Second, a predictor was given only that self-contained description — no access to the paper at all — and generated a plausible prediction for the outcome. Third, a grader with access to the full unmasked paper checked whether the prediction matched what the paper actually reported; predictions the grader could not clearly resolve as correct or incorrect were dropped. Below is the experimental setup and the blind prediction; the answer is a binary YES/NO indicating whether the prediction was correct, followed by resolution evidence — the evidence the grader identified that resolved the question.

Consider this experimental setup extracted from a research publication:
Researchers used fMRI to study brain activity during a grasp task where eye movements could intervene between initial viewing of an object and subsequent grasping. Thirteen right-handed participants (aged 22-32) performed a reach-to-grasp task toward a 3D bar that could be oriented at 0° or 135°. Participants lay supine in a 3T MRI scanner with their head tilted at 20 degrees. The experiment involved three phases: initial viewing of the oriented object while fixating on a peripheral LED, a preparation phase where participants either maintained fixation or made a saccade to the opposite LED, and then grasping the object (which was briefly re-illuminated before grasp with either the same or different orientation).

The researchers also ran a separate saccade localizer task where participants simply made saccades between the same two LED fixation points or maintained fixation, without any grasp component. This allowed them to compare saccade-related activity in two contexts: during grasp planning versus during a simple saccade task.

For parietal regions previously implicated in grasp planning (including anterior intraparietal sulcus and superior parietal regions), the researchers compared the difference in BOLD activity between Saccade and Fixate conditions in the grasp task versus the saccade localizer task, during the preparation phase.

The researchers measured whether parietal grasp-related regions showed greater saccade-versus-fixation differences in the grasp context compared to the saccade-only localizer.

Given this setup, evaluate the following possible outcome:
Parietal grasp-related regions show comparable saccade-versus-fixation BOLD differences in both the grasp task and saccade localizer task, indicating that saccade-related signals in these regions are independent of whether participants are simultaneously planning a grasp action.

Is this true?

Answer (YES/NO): NO